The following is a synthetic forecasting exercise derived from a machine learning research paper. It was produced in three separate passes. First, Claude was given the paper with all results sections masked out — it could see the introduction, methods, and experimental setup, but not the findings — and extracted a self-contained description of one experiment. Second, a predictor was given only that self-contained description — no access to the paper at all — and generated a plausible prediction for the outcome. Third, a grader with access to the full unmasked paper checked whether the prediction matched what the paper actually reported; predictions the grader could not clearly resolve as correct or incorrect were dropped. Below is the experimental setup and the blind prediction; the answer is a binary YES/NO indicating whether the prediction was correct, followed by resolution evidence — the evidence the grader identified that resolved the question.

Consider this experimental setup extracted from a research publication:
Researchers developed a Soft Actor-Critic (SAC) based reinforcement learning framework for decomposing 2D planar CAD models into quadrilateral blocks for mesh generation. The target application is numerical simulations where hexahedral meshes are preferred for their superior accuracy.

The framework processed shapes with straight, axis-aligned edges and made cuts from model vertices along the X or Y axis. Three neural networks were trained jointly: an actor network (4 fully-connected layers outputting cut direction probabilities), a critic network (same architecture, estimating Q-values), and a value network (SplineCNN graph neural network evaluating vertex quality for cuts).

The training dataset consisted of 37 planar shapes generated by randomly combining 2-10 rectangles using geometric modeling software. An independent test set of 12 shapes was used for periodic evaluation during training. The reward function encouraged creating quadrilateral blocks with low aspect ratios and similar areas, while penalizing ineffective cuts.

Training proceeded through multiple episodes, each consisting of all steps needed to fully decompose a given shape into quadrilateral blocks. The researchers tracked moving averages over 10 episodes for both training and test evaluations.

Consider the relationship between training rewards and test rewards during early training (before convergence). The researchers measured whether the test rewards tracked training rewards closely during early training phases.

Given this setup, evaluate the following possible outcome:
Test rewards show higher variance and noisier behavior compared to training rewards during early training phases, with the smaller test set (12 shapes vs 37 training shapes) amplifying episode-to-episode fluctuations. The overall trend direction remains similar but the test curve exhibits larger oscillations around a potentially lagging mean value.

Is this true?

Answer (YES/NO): NO